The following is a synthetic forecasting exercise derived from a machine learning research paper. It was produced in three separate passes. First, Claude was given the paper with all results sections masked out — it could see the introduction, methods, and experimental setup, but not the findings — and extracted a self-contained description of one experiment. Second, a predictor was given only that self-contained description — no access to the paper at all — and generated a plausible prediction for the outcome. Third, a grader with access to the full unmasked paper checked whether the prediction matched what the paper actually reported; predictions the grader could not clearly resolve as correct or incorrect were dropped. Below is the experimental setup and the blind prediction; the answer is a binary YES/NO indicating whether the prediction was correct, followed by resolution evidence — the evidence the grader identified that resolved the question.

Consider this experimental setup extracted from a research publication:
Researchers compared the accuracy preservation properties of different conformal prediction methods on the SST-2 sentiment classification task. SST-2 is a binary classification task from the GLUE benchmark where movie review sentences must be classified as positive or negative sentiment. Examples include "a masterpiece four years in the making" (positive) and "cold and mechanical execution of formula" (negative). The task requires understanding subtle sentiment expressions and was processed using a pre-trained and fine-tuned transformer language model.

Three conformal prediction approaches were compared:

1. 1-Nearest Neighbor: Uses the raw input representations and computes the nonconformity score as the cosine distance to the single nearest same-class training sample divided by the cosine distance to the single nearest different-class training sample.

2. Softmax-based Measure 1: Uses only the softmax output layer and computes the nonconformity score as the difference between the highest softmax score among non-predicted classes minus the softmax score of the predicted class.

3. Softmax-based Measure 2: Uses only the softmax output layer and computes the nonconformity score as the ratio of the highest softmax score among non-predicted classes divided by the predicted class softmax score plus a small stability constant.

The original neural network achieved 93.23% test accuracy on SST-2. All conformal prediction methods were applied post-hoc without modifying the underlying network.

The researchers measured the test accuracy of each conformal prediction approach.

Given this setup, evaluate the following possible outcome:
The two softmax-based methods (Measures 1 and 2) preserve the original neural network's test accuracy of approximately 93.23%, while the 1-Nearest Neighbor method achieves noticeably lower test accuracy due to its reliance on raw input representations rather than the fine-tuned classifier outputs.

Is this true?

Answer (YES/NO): YES